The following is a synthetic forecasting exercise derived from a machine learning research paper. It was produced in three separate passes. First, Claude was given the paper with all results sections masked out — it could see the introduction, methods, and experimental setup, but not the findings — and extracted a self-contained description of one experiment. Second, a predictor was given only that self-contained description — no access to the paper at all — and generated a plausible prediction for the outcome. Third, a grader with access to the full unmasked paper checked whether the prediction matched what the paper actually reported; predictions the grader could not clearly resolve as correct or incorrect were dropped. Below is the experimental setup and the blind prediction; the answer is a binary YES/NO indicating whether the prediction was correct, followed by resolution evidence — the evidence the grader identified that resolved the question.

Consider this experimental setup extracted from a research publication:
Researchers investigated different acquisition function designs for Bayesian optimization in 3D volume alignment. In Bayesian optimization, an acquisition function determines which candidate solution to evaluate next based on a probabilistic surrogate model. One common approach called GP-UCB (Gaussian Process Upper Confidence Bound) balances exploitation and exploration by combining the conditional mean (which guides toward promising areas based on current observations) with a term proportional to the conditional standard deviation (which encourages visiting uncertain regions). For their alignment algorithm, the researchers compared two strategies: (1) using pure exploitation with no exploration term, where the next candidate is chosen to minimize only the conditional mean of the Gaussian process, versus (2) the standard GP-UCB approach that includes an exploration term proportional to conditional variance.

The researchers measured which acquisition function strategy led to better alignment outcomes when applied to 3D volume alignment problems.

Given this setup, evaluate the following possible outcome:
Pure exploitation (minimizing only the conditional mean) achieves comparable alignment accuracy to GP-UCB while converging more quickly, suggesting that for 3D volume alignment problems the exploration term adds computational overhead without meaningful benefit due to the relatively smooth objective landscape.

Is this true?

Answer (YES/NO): NO